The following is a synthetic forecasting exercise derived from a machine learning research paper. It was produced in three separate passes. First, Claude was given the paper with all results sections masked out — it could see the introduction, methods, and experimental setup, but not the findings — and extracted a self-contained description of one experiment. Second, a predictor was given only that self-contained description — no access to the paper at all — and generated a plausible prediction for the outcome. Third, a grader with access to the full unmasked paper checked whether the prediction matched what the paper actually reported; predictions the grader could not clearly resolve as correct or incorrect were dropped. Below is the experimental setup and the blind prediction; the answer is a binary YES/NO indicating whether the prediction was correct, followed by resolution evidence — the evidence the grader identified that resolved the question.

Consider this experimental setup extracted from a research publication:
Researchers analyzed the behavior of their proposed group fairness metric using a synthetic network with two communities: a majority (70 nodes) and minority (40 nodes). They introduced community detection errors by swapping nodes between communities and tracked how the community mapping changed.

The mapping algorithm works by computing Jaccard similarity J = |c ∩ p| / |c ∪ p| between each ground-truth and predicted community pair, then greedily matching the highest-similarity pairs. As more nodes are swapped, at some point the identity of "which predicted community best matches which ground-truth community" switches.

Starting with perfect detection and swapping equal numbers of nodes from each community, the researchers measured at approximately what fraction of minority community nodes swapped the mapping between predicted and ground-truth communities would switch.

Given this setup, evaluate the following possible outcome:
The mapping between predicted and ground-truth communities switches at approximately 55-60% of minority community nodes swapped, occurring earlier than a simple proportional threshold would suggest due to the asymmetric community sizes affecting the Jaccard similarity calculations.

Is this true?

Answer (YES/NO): NO